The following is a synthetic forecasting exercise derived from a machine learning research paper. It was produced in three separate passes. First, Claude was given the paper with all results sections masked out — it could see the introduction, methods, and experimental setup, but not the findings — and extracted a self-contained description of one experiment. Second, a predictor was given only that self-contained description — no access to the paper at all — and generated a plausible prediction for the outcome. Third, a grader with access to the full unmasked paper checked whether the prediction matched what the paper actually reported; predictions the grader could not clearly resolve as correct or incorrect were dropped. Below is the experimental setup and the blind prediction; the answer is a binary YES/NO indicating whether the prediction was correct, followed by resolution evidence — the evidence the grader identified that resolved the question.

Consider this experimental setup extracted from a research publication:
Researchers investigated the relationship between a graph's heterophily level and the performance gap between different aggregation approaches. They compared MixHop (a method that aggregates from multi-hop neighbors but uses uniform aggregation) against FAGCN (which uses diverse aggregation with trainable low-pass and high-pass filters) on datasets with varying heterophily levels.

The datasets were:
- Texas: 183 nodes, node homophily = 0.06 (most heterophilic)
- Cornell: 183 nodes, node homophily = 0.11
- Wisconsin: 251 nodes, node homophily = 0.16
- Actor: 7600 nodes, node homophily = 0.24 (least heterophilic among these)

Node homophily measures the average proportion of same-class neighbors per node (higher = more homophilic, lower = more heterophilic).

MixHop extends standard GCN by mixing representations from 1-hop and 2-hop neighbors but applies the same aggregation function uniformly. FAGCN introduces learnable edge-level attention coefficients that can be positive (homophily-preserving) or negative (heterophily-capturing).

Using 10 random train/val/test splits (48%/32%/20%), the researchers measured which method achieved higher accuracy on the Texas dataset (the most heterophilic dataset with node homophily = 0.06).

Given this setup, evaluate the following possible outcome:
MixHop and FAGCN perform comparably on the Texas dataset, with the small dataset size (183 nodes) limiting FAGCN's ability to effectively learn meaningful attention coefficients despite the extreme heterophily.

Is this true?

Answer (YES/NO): NO